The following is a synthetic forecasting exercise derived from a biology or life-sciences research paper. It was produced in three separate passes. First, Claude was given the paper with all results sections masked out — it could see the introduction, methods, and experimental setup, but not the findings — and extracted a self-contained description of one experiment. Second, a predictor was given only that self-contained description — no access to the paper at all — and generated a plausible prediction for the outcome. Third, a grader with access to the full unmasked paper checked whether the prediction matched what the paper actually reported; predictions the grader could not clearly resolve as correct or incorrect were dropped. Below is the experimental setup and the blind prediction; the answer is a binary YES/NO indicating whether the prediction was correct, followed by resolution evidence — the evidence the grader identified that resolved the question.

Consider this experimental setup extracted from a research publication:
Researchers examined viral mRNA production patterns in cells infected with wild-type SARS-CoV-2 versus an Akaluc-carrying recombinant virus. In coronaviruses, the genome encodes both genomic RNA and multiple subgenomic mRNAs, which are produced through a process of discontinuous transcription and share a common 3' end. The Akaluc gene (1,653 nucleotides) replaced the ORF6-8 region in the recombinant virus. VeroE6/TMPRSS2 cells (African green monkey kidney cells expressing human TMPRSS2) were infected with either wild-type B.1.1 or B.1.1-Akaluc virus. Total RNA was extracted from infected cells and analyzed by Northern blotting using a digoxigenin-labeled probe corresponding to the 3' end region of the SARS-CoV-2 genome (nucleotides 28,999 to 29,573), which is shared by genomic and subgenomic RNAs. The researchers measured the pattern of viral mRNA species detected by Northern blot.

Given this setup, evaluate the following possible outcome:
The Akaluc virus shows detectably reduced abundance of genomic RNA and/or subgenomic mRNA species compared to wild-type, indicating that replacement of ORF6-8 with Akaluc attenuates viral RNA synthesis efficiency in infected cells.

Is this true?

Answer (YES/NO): NO